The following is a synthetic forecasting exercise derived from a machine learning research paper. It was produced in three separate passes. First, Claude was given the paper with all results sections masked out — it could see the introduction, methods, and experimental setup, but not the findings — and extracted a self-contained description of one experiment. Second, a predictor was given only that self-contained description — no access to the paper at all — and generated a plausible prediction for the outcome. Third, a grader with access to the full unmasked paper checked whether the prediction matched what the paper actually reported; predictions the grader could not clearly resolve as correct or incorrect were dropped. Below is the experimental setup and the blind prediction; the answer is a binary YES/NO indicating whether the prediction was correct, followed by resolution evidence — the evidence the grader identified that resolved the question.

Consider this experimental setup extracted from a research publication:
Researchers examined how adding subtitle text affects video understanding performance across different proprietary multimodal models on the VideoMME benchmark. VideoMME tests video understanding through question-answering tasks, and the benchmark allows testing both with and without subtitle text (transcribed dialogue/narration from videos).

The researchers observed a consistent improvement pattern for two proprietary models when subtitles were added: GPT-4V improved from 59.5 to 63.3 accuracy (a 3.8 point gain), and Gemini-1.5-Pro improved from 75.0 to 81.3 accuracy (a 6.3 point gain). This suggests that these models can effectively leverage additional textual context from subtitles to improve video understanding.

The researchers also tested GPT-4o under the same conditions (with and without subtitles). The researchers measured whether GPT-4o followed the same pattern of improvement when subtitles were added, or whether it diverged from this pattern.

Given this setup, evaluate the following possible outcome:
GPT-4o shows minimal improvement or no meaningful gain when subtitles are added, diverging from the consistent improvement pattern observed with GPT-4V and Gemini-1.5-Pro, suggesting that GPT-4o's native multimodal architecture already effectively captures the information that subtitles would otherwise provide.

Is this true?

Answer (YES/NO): YES